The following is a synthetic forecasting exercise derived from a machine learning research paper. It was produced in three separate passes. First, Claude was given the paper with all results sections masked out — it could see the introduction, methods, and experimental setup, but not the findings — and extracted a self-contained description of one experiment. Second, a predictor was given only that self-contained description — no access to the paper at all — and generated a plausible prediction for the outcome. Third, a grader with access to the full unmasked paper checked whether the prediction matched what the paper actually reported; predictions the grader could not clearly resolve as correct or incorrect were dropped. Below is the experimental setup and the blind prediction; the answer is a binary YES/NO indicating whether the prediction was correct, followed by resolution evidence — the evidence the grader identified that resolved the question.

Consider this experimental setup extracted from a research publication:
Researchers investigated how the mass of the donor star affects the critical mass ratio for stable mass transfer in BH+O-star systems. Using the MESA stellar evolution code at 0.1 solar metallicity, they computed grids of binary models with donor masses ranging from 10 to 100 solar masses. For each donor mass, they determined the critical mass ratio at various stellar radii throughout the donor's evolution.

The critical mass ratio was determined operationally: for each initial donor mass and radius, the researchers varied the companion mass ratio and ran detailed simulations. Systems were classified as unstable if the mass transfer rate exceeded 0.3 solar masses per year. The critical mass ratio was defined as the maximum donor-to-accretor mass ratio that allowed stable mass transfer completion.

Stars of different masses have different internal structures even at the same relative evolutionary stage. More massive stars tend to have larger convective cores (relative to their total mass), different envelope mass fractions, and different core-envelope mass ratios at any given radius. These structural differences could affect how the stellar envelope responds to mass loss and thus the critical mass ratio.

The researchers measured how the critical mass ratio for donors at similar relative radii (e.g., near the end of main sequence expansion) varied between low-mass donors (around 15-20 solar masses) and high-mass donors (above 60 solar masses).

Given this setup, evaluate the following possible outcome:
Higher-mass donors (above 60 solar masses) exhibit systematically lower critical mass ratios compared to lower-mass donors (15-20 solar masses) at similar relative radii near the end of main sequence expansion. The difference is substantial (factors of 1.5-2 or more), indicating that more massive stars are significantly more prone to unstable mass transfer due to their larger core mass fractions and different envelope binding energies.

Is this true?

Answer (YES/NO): NO